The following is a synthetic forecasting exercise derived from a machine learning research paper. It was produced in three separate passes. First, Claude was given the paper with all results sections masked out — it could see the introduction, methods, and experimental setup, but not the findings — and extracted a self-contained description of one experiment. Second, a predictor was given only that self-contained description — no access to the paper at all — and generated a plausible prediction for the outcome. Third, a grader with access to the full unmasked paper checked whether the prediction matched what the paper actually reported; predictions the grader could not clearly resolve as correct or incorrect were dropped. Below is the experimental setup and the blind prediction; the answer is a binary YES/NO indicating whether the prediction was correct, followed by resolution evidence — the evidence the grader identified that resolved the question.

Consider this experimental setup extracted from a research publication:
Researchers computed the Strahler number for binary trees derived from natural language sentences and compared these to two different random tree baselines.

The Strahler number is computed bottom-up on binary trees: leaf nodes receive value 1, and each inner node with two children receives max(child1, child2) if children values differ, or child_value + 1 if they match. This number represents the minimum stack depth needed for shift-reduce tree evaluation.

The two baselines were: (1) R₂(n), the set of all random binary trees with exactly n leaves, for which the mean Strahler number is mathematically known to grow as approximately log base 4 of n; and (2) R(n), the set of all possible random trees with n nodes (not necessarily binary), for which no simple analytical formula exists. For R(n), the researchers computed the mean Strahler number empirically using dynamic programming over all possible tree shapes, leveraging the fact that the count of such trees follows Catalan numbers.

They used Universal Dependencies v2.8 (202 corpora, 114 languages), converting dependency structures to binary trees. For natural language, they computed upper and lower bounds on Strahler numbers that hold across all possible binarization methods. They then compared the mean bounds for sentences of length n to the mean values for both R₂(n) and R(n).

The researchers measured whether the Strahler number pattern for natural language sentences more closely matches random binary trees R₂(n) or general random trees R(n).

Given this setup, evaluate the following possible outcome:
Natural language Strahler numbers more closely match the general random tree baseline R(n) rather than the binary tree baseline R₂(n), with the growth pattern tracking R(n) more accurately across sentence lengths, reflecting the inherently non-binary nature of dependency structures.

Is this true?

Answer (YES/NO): NO